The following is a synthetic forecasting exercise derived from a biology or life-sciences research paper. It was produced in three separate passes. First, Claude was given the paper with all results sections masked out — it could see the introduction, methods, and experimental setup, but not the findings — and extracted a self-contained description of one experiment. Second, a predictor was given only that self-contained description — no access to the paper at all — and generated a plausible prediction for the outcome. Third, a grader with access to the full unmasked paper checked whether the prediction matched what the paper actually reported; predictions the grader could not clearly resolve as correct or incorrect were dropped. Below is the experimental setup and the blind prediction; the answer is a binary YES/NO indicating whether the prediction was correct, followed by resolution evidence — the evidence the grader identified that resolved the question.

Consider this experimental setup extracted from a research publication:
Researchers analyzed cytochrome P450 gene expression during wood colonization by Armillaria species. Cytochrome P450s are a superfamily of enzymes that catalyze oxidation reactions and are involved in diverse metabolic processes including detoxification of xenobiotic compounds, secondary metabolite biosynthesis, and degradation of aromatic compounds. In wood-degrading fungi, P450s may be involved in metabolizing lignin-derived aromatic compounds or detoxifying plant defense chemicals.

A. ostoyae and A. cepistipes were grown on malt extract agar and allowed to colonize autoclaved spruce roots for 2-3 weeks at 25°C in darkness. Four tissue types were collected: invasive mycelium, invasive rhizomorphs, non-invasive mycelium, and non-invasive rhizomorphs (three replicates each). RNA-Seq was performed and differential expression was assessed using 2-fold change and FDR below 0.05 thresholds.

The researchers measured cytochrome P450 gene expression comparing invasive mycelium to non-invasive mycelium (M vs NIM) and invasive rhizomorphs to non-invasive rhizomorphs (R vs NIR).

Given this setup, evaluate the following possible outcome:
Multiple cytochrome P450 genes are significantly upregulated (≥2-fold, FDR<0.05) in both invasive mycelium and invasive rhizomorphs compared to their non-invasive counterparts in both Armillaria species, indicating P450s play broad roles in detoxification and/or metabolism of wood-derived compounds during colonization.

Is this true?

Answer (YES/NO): YES